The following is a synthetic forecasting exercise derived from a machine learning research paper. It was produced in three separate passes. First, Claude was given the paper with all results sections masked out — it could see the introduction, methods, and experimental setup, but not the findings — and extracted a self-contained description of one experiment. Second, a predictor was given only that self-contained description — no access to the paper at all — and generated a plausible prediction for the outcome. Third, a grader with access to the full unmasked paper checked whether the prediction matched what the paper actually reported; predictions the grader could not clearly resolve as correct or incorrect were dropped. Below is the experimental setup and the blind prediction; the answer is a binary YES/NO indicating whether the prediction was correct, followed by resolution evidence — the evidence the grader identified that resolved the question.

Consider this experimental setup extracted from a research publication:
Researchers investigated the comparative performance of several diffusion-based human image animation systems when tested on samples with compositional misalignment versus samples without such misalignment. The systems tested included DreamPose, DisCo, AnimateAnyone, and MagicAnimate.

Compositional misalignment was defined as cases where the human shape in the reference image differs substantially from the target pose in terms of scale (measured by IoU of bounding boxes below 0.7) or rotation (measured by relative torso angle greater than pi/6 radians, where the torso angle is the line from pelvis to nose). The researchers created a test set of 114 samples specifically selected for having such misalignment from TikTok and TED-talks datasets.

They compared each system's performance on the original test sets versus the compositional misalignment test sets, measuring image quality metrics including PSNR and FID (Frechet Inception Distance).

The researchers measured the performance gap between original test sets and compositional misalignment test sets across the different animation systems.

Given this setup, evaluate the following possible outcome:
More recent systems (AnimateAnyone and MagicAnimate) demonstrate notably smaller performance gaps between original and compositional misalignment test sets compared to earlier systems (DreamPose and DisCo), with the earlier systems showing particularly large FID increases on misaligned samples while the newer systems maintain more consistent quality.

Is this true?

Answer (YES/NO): NO